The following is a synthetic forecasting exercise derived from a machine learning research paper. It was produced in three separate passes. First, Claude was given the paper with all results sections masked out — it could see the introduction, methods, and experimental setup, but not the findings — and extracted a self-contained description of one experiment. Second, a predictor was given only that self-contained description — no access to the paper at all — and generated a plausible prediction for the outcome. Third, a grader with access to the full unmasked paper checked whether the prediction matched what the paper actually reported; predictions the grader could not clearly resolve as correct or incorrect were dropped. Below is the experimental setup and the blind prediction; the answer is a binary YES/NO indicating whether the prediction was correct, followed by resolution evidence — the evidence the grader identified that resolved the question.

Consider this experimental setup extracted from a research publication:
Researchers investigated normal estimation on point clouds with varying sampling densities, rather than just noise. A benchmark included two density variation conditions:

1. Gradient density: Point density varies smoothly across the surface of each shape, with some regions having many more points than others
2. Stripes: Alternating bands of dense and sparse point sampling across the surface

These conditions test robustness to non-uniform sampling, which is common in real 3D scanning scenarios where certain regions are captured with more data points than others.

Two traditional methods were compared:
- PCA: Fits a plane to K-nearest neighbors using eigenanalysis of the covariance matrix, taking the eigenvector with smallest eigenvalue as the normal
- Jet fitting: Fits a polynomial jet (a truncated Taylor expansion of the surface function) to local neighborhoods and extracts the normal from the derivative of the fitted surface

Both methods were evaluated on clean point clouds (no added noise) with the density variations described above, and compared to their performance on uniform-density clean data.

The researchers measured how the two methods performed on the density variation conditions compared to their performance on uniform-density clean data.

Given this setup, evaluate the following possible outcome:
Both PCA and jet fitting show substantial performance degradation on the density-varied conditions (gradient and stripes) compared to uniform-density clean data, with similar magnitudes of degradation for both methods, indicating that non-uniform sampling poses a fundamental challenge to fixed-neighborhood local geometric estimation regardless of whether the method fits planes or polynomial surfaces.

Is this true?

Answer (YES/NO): NO